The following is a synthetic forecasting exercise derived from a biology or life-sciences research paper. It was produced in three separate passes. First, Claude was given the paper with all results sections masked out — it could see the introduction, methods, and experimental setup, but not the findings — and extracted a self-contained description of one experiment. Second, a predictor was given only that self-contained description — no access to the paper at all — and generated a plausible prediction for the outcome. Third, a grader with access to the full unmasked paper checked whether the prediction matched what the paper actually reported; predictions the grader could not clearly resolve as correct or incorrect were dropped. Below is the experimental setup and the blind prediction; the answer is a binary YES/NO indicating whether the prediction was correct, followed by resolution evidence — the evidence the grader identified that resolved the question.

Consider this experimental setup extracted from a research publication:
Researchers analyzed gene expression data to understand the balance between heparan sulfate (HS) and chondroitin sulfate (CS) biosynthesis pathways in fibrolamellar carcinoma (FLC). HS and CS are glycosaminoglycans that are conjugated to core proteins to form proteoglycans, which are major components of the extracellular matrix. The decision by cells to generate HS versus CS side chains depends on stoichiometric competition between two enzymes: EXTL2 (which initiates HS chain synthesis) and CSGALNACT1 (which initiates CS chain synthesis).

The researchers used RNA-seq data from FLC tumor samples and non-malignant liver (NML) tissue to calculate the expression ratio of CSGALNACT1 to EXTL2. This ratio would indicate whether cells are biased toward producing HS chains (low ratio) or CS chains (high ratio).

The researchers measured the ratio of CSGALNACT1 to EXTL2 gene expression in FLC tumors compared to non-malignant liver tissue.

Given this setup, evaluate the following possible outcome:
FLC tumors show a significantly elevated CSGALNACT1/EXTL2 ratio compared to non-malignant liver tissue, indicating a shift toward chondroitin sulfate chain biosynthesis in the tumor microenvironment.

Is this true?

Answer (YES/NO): YES